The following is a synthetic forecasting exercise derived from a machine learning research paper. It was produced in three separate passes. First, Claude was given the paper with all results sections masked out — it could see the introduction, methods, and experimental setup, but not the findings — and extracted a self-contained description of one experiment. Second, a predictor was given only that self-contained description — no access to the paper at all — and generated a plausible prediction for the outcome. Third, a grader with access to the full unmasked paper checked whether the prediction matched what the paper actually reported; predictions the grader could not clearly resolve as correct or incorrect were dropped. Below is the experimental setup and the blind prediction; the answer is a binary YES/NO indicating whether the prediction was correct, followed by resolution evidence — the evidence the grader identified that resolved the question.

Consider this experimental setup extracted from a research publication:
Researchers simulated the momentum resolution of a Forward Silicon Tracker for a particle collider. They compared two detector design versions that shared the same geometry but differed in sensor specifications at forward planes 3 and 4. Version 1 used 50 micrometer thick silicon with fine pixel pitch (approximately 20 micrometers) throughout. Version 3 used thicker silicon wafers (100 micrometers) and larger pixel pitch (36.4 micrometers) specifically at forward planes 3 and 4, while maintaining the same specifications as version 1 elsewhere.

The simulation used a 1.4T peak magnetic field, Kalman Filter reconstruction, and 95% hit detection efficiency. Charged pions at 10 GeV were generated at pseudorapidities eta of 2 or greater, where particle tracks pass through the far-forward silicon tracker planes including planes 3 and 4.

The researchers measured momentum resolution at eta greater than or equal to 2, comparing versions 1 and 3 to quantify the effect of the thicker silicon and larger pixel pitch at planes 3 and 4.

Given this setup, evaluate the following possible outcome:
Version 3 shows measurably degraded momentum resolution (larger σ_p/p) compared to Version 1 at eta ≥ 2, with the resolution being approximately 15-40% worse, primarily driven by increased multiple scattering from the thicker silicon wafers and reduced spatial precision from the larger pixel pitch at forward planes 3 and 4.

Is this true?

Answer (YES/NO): NO